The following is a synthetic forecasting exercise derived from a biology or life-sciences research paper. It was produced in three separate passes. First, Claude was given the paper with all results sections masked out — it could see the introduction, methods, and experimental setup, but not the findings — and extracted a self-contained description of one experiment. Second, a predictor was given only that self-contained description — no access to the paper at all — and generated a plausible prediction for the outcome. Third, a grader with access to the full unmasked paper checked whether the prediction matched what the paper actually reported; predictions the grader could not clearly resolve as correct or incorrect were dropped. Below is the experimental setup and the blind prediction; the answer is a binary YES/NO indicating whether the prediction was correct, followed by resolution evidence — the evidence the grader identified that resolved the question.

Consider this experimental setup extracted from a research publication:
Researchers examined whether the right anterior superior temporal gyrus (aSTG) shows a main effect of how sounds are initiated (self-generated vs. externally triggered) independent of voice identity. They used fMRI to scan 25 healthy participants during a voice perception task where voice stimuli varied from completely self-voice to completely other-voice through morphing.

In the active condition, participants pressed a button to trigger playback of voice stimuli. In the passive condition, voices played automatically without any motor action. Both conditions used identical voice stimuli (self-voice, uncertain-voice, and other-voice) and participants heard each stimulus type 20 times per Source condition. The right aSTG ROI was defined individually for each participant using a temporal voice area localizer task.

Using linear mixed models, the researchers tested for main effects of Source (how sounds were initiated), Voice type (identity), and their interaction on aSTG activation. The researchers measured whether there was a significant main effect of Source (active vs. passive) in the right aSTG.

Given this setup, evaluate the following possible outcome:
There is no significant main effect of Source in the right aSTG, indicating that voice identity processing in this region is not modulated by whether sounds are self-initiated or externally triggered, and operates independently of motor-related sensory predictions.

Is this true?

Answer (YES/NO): NO